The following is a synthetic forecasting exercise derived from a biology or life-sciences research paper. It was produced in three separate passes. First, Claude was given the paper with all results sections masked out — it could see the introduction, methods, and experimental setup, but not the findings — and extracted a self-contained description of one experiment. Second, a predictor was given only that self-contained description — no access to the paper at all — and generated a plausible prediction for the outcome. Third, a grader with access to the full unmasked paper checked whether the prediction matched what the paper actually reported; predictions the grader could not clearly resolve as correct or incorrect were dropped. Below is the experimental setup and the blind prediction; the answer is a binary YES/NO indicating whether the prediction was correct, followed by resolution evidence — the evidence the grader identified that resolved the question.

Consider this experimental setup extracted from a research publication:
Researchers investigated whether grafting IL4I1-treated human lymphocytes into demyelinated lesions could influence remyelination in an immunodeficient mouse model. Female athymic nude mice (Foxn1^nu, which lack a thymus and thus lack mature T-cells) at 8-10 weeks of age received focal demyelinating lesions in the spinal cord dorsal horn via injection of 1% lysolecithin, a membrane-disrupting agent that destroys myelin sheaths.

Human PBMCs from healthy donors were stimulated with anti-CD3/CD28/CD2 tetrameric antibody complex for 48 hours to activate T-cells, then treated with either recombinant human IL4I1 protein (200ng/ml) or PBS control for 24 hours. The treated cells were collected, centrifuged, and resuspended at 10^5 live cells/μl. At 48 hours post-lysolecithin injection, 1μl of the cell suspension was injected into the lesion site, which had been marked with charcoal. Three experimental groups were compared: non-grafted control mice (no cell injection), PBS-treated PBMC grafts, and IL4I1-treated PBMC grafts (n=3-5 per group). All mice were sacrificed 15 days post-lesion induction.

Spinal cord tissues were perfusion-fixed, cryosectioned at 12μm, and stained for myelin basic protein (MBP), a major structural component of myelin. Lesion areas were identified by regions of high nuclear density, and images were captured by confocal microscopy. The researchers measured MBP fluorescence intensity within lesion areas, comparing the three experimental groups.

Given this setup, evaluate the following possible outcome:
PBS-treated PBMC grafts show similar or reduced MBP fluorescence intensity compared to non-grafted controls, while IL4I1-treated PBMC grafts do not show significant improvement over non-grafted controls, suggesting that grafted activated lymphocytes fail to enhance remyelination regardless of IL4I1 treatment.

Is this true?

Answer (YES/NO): NO